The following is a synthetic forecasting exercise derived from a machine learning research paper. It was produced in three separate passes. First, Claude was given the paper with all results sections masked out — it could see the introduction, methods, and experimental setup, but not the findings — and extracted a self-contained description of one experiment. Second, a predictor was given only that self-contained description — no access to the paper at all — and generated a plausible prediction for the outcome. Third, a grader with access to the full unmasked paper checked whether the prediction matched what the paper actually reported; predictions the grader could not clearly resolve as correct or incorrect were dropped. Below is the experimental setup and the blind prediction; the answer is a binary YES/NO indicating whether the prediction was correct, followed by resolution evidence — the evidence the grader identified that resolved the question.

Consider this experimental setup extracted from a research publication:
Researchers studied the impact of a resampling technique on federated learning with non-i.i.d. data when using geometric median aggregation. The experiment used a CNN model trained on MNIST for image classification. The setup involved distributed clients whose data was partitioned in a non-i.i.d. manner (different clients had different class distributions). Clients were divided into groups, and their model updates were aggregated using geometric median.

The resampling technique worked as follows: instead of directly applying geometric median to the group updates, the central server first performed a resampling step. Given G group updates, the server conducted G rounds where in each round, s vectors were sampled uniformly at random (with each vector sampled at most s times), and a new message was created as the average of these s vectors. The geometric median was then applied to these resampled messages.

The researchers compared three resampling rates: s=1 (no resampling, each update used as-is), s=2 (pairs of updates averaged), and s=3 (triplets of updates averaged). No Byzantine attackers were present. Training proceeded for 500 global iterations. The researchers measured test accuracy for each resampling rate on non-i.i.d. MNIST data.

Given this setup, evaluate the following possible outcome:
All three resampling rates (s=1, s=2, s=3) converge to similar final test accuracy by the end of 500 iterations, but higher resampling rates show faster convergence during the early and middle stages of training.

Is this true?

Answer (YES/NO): NO